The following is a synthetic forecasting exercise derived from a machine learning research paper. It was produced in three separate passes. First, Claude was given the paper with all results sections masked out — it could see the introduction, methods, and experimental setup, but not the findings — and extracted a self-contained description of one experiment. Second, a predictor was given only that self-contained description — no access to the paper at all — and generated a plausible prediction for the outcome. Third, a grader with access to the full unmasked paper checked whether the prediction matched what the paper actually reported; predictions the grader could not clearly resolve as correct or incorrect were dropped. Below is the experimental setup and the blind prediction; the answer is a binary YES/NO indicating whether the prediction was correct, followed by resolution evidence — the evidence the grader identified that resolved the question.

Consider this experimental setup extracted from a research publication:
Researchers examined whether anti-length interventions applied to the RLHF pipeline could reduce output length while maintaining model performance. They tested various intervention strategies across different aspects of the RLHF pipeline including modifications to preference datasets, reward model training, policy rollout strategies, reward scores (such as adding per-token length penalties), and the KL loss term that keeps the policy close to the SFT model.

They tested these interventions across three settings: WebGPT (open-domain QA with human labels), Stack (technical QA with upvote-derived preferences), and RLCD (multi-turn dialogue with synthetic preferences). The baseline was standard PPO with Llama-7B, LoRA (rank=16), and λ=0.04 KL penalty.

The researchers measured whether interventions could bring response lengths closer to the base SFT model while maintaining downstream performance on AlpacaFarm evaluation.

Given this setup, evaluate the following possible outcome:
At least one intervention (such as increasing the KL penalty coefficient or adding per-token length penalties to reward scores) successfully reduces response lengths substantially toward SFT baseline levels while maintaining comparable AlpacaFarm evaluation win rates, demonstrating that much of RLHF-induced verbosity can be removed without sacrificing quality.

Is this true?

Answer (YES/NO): YES